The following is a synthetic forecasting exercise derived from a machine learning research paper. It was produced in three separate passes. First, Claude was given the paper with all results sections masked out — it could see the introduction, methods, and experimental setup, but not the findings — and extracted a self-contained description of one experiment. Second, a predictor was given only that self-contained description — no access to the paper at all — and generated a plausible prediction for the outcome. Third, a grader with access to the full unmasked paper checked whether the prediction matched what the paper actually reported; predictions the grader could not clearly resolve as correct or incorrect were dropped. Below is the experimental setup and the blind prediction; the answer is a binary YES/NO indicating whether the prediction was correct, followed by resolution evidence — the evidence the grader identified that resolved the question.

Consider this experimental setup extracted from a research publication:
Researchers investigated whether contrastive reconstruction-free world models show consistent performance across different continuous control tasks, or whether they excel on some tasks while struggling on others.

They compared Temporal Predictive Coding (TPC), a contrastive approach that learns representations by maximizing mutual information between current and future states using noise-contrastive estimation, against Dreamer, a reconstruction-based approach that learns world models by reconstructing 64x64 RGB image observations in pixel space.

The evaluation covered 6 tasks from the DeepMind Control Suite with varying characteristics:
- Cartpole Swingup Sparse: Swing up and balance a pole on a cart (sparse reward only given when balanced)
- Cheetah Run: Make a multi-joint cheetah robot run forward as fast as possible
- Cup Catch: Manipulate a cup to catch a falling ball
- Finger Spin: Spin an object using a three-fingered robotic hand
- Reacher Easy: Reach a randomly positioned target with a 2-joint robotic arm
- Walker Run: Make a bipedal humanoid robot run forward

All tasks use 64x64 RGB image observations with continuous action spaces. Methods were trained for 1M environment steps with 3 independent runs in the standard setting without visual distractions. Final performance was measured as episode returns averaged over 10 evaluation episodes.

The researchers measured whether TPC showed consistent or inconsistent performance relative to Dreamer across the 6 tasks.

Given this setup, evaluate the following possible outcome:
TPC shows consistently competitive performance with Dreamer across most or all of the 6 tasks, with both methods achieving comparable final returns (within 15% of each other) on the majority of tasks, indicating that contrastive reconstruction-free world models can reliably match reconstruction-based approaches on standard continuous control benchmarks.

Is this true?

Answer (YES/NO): NO